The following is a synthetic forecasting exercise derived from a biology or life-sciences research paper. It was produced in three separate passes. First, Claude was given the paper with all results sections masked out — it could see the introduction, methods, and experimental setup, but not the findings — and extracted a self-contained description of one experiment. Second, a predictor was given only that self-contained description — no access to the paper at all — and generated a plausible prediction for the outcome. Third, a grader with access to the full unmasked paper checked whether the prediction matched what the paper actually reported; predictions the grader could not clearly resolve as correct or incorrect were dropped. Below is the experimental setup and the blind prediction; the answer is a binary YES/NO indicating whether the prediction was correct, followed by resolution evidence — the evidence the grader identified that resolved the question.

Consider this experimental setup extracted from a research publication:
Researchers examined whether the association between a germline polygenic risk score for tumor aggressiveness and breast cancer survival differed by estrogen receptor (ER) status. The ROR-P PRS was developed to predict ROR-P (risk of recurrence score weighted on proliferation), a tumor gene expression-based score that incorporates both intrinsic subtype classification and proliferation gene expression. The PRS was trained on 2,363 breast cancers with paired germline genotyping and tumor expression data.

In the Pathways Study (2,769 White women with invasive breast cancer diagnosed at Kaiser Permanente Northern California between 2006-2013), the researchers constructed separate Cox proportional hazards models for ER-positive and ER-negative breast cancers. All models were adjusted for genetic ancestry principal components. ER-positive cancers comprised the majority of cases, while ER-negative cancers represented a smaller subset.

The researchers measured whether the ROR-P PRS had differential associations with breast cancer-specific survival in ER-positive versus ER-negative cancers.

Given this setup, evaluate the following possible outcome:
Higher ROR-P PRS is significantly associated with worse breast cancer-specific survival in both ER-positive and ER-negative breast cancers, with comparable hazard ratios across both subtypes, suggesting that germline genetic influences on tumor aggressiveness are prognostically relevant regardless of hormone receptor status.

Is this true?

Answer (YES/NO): NO